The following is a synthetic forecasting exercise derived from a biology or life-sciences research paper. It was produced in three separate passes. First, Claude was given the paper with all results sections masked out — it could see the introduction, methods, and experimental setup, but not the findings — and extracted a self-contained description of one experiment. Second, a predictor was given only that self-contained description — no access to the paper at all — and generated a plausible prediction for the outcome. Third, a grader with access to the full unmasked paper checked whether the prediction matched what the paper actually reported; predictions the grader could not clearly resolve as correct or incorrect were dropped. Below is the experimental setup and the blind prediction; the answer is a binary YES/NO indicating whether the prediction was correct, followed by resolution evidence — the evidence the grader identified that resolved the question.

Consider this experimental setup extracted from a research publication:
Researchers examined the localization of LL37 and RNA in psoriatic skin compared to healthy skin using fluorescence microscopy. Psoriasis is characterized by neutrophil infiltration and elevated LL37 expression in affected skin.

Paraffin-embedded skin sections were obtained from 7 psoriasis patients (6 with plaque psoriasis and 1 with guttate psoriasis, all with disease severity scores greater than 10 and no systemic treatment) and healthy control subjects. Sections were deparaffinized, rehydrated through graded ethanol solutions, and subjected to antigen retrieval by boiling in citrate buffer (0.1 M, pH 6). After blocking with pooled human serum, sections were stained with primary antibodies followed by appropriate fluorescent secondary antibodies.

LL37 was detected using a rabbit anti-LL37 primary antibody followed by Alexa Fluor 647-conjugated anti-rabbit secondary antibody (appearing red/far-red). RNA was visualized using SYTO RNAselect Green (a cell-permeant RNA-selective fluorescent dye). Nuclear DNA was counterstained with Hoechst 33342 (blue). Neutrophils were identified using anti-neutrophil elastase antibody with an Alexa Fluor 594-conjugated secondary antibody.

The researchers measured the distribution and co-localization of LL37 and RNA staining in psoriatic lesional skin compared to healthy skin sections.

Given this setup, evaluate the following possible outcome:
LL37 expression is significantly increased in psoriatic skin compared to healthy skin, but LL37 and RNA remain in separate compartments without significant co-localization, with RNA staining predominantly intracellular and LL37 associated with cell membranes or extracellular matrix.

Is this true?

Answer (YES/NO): NO